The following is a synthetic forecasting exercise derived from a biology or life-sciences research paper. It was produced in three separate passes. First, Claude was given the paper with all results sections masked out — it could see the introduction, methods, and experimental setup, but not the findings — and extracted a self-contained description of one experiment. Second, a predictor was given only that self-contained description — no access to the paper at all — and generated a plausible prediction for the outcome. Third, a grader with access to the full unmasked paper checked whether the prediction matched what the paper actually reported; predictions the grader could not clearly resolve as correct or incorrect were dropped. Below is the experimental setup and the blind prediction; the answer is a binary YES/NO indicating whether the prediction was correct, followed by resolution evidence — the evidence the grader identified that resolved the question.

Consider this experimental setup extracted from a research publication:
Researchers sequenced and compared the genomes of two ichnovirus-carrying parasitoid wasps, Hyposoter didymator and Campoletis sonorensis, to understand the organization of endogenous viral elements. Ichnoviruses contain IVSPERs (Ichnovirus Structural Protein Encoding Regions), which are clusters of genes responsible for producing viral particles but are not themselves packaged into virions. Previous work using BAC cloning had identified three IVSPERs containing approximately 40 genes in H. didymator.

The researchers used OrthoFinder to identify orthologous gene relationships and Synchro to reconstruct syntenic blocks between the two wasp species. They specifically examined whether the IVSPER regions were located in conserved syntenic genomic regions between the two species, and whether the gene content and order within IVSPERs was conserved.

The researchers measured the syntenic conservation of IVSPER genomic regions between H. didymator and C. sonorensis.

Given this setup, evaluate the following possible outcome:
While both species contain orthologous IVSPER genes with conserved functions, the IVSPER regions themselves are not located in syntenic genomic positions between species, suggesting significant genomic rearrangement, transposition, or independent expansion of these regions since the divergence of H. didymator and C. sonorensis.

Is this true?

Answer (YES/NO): NO